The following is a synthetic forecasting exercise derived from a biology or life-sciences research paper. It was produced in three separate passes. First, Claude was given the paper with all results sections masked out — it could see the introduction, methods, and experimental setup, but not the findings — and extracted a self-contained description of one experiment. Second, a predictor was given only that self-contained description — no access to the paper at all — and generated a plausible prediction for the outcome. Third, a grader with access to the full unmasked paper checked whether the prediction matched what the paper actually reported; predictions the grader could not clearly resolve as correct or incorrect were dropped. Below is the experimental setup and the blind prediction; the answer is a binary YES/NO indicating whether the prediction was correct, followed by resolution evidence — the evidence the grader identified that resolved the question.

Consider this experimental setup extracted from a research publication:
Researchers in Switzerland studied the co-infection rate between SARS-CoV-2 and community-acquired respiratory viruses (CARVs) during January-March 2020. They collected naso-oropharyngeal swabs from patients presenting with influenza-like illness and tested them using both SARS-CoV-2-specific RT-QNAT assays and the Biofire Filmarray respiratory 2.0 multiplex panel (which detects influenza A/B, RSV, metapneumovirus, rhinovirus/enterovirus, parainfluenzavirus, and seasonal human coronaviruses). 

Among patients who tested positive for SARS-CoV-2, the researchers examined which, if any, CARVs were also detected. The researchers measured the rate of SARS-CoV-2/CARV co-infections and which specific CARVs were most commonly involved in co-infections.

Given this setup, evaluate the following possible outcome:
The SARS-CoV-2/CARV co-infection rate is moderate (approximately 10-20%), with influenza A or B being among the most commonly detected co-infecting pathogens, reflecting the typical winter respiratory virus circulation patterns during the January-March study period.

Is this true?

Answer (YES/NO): NO